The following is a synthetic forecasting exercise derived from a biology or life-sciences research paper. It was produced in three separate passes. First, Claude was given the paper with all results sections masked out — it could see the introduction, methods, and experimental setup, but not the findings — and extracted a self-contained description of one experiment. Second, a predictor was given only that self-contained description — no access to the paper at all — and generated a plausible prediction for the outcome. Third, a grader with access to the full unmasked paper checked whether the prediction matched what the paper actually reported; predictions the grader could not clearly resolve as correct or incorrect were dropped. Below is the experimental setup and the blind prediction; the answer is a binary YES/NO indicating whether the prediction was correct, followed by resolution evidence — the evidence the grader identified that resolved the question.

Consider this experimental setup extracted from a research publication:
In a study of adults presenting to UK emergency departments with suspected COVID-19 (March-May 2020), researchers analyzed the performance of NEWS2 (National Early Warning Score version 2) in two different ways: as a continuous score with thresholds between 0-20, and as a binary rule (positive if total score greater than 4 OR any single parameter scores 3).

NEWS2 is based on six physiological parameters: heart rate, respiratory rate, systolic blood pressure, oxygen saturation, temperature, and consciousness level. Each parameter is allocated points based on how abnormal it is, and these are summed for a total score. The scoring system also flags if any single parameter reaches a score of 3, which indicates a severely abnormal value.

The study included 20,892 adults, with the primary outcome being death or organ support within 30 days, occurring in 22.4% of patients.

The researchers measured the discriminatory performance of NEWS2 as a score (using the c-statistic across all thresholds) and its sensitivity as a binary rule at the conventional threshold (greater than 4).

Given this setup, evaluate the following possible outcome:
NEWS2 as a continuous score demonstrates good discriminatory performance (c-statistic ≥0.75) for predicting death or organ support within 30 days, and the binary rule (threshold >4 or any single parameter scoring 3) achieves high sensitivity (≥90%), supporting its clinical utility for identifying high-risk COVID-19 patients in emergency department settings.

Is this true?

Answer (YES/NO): NO